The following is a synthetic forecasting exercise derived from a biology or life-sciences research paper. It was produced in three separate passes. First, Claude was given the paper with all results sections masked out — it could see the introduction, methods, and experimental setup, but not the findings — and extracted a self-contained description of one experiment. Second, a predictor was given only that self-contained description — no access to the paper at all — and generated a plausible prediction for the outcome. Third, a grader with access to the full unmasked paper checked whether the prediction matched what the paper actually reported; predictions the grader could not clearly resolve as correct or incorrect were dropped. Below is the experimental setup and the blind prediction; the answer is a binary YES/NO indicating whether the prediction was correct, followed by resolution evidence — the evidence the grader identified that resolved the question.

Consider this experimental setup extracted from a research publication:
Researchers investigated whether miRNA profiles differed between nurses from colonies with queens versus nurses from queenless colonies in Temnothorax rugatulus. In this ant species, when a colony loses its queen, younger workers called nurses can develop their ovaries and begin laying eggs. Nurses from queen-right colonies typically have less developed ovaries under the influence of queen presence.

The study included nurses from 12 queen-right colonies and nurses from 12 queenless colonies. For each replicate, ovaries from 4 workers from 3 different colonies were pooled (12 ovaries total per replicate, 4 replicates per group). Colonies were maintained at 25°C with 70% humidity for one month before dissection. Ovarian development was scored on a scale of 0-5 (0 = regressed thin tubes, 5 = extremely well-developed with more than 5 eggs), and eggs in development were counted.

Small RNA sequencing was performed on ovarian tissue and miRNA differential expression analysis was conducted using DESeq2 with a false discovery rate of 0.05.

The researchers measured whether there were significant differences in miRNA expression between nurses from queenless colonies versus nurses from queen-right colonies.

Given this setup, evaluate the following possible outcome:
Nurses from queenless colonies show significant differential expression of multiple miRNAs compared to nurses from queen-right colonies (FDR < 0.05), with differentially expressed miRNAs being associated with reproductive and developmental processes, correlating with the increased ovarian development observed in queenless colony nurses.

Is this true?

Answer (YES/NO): NO